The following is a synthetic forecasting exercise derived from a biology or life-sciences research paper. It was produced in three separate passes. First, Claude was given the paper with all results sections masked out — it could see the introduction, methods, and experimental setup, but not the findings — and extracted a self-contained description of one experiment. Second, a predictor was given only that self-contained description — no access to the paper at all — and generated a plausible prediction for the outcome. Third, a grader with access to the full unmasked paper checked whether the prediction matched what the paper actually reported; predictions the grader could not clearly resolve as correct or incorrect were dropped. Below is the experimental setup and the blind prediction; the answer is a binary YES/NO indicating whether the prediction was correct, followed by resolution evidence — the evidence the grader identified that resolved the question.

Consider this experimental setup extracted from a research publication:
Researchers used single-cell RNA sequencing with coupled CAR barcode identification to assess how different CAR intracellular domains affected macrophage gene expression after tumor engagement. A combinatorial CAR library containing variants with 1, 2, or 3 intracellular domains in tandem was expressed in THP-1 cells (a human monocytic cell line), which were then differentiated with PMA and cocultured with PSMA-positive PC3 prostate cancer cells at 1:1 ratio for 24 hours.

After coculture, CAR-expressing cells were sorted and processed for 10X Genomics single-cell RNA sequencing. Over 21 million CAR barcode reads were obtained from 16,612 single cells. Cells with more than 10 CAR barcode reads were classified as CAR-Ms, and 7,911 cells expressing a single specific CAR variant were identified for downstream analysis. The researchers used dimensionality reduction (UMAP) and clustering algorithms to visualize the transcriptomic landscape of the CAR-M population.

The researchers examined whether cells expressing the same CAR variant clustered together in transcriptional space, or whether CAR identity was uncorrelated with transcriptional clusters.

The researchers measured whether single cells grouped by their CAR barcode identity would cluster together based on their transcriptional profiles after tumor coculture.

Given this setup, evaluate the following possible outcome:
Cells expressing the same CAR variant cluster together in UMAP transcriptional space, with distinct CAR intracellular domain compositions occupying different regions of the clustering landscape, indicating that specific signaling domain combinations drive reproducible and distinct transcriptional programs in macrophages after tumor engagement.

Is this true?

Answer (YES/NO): YES